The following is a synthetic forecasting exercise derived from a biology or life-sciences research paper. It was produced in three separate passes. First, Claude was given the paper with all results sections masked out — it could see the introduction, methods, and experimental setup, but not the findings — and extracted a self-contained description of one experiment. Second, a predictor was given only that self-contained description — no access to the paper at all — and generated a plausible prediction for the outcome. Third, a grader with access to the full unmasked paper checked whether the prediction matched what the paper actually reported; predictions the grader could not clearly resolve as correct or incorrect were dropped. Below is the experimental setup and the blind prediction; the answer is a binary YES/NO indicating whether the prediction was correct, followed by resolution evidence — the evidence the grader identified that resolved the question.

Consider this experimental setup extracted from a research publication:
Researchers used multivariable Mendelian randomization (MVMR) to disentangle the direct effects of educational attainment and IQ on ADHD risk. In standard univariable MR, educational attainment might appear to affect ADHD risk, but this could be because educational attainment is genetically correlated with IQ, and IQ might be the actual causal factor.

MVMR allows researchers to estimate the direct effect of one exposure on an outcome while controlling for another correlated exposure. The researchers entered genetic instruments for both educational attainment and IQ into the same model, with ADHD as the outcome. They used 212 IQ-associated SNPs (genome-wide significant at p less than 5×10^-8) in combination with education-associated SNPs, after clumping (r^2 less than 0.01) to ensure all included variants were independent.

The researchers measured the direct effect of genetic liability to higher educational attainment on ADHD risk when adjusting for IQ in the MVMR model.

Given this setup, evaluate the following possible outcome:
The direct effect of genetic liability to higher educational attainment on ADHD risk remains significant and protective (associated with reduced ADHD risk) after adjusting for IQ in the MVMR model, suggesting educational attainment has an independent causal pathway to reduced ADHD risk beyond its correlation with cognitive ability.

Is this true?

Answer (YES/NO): YES